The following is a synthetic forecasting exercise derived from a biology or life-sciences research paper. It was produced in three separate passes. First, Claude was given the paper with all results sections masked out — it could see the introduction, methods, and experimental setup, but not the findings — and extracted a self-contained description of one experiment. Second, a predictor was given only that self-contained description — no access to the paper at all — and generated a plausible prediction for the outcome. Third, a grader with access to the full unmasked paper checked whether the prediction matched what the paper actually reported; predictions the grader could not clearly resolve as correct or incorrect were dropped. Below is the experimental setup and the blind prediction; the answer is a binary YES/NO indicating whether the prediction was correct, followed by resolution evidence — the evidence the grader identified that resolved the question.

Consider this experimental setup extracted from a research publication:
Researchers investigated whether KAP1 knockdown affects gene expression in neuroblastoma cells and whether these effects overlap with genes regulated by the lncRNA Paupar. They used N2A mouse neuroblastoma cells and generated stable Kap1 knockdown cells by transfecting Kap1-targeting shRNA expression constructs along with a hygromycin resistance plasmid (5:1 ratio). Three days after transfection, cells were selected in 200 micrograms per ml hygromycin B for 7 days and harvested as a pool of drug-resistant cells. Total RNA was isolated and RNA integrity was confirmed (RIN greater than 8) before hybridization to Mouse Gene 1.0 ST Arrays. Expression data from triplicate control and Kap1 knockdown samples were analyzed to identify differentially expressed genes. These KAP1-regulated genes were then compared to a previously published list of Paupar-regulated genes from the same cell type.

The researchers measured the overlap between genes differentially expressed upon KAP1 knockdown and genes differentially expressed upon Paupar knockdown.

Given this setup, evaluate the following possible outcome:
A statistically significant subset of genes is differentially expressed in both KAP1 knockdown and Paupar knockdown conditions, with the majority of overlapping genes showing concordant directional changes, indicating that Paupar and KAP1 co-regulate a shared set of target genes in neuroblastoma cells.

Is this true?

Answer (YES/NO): YES